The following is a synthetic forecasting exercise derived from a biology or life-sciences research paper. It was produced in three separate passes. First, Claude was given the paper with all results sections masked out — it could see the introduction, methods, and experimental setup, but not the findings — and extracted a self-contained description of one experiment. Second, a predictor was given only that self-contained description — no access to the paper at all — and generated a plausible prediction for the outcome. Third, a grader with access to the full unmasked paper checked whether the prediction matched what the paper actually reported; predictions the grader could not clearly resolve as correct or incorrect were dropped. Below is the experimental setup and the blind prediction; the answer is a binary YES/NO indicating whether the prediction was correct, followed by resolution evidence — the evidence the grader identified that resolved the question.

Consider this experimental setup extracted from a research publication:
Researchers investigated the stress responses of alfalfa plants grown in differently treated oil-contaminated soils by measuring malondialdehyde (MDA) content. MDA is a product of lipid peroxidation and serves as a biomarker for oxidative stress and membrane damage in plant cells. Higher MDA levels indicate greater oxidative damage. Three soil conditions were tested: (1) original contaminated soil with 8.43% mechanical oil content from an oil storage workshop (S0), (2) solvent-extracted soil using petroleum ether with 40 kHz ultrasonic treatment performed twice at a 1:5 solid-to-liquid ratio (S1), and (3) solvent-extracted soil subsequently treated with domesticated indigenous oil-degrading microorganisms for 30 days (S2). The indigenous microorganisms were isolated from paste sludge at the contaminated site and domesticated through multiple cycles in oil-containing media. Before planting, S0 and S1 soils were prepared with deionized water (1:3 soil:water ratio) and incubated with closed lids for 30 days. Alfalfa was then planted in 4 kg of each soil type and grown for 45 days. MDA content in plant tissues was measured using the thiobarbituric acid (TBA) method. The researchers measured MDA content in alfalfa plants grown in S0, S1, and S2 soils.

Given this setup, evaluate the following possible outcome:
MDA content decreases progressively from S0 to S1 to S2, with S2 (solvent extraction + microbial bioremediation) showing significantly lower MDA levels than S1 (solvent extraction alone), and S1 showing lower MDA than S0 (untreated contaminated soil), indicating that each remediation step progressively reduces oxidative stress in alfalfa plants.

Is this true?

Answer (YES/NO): NO